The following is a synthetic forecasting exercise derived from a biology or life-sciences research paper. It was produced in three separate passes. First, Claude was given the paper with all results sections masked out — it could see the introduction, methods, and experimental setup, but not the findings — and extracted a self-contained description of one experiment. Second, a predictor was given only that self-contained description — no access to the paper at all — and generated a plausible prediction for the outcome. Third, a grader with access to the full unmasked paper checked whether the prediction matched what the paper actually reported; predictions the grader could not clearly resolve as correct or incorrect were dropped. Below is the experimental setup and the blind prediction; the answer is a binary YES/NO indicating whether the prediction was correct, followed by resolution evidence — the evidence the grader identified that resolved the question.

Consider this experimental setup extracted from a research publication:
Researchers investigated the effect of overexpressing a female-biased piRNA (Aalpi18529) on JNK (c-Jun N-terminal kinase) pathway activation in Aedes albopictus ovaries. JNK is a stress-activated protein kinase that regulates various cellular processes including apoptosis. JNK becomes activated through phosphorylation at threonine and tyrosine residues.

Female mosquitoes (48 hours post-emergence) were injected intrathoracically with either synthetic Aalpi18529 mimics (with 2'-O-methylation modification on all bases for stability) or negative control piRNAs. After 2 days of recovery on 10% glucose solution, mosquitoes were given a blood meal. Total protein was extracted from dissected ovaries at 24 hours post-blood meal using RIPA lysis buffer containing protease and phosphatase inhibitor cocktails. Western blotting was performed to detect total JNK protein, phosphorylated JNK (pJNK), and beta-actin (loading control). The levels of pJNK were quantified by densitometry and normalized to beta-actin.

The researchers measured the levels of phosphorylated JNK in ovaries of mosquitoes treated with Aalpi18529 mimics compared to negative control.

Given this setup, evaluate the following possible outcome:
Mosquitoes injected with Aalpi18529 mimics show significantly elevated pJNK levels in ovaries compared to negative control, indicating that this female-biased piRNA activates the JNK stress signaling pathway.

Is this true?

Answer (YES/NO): NO